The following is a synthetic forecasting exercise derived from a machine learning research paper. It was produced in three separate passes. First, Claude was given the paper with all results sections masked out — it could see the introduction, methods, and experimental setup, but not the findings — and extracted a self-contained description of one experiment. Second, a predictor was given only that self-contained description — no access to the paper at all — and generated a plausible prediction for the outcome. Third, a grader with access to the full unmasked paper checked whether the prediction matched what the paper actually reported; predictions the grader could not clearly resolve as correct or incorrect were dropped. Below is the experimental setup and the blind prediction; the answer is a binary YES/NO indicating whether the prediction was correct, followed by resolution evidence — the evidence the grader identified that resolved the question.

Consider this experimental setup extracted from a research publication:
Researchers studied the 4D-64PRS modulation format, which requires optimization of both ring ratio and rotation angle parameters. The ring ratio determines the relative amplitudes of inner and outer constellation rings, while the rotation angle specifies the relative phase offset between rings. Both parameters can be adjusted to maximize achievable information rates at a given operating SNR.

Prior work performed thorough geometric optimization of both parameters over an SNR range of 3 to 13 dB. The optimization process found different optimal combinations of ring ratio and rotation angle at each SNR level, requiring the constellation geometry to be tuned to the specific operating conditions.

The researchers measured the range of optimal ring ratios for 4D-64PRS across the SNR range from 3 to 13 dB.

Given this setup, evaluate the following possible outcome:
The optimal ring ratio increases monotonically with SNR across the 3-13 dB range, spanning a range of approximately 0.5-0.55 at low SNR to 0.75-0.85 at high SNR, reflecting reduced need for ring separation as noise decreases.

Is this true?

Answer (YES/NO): NO